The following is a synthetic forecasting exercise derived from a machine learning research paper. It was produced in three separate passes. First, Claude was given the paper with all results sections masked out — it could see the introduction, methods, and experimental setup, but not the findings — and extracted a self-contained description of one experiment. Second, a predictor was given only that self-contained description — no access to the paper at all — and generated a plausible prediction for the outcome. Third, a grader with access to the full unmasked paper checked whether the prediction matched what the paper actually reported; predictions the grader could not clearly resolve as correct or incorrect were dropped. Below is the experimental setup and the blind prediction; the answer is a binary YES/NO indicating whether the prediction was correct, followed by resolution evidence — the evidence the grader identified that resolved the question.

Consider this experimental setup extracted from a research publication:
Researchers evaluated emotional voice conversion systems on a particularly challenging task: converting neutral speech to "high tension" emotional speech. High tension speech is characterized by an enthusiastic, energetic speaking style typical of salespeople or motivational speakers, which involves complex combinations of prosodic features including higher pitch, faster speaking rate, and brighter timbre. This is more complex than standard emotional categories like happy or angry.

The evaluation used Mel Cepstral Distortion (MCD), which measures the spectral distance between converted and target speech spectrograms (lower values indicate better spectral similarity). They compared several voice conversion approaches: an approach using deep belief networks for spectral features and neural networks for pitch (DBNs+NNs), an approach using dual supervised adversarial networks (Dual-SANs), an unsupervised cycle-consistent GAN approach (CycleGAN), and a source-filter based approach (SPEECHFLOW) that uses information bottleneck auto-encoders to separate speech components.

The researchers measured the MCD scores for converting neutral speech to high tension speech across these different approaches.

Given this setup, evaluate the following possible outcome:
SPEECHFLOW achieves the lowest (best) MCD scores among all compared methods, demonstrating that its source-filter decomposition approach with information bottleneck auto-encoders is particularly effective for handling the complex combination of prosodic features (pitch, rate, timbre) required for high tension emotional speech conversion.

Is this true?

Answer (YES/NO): NO